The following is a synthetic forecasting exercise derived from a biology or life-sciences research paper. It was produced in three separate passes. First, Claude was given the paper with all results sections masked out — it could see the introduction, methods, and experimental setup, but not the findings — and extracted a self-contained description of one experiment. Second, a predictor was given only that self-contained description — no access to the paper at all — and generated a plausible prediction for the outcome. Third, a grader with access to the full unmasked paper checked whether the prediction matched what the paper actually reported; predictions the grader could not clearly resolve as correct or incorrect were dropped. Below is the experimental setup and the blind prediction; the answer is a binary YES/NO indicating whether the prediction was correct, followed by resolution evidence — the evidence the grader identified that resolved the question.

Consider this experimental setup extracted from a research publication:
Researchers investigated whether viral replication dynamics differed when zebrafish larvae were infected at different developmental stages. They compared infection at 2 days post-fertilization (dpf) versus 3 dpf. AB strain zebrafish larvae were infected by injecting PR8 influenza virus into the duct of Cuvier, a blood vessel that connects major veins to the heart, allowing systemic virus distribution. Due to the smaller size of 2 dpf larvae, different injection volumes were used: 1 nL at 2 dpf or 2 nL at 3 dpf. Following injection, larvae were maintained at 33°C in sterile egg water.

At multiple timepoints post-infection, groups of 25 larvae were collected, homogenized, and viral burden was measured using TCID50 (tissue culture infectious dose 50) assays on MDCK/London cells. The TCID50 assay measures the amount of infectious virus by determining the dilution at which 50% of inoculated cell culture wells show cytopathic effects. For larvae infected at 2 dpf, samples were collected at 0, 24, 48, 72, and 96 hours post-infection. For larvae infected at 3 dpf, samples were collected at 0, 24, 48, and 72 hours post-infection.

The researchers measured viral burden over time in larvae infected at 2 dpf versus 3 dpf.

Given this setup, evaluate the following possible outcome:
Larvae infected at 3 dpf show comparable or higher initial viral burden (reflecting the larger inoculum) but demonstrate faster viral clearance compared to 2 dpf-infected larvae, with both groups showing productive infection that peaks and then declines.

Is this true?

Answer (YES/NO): NO